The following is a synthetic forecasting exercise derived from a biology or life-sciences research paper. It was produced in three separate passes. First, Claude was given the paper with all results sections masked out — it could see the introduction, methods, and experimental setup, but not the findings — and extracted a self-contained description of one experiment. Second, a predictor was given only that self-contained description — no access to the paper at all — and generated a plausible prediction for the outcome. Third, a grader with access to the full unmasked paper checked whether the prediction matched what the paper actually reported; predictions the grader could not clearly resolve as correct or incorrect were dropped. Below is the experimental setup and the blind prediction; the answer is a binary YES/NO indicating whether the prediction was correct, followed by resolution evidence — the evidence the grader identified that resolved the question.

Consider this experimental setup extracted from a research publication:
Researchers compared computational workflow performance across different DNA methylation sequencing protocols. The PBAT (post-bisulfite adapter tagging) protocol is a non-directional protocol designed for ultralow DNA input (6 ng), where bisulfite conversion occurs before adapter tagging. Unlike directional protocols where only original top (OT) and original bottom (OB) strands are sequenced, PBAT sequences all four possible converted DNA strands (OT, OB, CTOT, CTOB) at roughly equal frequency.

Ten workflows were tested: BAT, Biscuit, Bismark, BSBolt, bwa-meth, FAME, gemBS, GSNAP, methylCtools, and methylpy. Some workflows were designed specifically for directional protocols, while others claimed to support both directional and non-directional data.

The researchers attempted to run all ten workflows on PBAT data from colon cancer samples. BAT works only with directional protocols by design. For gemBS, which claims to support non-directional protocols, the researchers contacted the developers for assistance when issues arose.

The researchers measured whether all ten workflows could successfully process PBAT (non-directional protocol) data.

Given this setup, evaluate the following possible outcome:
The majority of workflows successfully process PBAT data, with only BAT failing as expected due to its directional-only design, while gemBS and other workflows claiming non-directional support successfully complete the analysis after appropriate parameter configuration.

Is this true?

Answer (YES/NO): NO